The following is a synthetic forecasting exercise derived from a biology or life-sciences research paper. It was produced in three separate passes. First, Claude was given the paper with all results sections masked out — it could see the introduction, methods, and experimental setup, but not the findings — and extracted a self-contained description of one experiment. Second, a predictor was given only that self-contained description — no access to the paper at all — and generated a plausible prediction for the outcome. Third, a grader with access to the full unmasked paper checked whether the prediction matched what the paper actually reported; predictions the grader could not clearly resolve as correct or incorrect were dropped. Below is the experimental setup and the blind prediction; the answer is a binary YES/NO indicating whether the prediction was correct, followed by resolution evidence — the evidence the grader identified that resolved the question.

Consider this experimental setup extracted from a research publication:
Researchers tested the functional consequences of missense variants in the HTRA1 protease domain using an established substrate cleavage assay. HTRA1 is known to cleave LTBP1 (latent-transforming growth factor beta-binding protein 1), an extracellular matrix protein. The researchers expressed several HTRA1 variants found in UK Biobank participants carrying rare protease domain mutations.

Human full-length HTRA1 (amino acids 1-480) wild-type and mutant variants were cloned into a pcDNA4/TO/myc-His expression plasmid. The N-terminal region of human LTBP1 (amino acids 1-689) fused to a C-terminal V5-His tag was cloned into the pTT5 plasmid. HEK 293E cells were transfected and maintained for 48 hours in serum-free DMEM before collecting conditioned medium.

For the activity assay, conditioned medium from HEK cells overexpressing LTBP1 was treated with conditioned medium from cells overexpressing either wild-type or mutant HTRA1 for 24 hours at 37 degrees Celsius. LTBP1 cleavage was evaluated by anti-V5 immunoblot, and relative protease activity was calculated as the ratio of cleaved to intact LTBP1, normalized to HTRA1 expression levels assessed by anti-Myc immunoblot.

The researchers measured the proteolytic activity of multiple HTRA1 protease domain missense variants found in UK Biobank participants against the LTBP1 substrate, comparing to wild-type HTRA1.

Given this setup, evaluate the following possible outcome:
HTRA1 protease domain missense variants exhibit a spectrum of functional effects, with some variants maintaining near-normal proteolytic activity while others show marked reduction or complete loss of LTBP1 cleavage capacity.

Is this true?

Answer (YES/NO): YES